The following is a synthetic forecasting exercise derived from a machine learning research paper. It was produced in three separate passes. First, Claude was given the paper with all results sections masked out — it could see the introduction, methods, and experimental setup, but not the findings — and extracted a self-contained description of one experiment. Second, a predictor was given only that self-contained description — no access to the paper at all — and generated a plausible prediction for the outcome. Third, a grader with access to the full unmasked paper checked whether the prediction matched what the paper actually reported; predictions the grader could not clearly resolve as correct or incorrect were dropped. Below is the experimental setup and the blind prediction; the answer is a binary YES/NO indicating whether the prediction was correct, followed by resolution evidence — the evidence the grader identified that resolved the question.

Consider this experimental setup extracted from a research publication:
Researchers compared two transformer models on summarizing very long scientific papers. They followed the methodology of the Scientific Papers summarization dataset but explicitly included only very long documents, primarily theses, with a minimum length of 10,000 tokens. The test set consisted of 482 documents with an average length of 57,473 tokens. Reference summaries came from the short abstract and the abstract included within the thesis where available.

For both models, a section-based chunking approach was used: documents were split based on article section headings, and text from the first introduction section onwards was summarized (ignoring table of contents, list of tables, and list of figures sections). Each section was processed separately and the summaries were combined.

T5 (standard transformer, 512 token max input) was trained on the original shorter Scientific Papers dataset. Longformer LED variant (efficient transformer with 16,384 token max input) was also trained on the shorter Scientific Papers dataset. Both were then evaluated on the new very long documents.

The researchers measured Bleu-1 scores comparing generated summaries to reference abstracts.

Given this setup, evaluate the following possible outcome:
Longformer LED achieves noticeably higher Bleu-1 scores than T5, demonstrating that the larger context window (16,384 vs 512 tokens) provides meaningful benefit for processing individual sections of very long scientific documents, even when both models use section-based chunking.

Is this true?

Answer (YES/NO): YES